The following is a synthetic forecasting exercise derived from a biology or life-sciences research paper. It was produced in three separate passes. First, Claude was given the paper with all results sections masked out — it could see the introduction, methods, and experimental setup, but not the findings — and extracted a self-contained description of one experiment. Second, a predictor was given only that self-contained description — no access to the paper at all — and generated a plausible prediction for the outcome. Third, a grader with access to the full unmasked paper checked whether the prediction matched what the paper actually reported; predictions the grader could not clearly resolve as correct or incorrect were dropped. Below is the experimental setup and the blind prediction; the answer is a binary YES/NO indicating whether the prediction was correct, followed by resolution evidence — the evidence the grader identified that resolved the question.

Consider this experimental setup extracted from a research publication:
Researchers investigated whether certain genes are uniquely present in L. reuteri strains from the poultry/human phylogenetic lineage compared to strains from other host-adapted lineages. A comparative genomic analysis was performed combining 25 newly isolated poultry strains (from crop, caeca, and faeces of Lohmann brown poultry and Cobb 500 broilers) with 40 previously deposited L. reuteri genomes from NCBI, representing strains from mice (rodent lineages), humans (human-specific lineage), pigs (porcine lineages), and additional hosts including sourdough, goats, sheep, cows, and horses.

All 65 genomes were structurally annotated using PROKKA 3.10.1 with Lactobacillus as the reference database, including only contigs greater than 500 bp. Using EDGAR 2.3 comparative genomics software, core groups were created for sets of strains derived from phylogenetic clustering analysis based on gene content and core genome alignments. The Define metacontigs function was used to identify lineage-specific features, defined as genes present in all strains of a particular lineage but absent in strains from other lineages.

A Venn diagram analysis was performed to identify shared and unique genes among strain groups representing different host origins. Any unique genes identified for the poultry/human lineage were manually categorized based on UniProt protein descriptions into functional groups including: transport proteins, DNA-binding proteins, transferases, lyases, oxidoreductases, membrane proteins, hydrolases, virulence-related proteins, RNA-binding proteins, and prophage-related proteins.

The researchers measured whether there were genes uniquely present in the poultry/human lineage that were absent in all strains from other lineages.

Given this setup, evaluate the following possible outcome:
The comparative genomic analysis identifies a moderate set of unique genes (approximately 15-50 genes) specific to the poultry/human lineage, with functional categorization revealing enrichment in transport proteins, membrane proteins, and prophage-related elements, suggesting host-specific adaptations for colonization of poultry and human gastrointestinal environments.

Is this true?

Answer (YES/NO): NO